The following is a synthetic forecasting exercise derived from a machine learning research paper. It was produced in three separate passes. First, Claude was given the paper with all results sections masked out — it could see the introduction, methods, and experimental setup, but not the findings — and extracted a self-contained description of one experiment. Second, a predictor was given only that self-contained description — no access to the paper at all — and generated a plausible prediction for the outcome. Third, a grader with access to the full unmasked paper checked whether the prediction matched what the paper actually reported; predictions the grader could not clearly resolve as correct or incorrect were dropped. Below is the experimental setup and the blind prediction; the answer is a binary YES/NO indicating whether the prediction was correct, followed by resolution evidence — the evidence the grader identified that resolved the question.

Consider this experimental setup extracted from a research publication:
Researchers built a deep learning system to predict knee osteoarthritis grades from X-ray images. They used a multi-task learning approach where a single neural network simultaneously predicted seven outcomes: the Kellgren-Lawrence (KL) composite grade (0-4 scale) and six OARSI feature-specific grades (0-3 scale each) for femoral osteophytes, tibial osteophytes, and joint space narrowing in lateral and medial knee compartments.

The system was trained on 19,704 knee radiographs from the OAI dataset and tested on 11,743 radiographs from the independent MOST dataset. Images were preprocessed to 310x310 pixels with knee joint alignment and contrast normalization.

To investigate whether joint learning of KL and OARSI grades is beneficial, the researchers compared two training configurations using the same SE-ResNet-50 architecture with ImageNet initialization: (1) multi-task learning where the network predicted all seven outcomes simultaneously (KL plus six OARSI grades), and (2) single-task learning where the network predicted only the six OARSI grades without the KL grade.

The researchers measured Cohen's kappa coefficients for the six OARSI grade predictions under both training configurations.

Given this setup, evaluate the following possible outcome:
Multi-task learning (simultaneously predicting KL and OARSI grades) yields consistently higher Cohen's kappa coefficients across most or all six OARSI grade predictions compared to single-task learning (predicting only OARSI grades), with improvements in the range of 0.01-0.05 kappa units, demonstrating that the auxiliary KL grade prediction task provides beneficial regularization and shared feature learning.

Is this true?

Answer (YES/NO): NO